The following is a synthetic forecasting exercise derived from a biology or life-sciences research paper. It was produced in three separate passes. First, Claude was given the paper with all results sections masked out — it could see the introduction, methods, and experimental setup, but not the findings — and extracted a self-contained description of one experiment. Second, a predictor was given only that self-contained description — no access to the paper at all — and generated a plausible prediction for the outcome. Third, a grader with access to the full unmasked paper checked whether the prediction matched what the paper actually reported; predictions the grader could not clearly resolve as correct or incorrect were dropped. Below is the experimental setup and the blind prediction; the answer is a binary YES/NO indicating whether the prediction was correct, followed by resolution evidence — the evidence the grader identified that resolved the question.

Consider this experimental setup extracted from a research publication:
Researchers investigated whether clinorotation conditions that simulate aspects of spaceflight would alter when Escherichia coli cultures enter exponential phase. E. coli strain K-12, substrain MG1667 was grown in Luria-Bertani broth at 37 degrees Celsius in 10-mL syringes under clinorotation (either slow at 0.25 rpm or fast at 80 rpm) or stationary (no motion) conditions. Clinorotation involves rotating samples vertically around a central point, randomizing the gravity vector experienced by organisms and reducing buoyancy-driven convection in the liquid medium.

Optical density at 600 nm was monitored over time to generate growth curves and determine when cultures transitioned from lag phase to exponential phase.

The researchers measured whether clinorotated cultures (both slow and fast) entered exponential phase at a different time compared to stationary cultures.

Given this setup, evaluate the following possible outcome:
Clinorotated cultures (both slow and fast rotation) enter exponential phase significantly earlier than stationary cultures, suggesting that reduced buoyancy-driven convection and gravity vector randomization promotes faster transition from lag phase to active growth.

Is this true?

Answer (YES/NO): YES